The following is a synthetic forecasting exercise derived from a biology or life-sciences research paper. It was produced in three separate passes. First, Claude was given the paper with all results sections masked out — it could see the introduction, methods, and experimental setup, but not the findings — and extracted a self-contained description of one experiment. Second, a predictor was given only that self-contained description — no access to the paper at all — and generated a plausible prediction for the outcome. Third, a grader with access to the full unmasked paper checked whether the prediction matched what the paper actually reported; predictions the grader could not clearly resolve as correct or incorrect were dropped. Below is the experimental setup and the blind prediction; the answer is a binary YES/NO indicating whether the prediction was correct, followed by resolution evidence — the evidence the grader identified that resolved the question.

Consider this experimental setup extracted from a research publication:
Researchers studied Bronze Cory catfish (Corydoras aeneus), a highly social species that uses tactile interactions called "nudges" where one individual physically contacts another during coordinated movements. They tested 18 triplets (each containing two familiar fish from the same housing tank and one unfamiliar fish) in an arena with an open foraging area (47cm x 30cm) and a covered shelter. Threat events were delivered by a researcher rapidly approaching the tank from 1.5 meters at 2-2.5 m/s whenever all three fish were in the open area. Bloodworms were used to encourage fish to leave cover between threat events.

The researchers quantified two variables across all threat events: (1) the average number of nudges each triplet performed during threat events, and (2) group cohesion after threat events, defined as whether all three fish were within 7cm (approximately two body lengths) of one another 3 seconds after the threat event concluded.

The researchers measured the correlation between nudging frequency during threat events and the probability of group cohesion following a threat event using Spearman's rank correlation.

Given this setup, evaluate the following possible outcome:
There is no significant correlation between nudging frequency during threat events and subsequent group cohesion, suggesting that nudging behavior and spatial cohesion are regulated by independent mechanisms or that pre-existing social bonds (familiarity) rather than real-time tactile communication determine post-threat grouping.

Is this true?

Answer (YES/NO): NO